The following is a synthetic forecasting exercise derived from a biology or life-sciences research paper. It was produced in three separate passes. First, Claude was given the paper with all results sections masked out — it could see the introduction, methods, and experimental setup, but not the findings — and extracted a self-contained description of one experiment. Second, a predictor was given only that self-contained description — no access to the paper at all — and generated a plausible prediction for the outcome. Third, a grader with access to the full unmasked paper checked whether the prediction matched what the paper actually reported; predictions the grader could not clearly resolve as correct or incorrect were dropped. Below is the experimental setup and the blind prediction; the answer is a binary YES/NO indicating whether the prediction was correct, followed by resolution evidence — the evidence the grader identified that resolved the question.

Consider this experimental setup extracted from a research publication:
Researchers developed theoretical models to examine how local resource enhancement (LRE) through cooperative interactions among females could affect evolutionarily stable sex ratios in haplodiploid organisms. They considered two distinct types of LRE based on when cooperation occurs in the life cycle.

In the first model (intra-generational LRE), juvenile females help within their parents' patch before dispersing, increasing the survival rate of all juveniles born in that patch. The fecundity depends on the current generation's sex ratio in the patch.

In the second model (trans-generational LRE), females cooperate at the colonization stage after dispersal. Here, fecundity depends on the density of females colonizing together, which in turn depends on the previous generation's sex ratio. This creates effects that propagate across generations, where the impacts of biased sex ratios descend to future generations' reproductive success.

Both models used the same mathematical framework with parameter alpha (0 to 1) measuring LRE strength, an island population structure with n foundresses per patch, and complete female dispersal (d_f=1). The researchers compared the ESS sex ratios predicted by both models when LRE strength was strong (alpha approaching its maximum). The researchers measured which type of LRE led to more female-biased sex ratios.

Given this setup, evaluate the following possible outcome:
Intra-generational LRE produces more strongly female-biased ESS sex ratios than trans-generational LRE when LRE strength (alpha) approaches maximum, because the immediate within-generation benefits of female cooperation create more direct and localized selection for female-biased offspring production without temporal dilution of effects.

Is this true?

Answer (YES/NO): YES